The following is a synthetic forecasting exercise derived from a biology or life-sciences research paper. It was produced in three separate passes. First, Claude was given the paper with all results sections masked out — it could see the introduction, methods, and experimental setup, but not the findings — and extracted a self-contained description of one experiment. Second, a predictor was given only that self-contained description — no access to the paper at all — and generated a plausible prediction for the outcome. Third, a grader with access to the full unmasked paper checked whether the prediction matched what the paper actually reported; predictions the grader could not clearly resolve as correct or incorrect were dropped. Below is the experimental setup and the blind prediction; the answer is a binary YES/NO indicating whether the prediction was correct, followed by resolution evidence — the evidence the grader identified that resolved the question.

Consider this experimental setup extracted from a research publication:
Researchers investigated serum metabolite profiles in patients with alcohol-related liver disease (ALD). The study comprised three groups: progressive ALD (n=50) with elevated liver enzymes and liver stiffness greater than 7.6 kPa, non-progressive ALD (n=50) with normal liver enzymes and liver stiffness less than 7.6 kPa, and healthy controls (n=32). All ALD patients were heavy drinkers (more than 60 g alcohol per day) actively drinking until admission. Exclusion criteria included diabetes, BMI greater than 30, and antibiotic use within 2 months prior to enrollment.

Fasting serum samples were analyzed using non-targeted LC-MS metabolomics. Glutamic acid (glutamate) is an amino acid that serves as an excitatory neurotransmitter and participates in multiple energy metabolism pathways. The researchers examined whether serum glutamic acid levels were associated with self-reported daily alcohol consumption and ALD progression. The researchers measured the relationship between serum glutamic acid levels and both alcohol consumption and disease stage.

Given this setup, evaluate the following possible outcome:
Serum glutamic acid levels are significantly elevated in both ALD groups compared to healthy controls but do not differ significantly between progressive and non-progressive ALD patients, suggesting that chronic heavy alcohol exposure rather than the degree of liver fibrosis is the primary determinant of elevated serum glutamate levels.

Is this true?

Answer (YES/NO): NO